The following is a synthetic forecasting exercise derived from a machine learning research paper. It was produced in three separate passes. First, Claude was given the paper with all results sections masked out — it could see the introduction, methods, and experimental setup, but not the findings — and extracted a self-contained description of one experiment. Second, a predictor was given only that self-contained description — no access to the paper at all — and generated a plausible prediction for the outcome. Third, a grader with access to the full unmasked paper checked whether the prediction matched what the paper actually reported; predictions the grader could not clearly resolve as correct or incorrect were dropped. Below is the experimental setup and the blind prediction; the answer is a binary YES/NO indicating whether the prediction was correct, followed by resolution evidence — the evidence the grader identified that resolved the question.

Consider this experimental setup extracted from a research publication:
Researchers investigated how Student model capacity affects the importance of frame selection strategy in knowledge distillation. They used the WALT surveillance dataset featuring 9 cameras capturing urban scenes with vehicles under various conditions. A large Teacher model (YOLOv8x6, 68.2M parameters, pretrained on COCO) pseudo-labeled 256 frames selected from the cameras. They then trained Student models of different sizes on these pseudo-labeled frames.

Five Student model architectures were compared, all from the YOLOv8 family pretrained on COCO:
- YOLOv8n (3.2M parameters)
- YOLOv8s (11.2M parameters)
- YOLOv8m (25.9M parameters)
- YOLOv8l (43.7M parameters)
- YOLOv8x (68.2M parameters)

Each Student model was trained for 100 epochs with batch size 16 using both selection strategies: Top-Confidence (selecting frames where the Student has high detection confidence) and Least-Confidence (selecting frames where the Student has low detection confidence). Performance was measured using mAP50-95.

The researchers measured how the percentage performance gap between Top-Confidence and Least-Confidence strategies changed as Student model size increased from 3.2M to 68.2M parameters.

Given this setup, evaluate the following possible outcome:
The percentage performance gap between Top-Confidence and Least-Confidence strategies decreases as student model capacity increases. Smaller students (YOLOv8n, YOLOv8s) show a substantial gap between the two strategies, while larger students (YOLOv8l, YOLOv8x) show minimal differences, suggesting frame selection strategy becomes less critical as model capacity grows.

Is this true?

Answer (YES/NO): NO